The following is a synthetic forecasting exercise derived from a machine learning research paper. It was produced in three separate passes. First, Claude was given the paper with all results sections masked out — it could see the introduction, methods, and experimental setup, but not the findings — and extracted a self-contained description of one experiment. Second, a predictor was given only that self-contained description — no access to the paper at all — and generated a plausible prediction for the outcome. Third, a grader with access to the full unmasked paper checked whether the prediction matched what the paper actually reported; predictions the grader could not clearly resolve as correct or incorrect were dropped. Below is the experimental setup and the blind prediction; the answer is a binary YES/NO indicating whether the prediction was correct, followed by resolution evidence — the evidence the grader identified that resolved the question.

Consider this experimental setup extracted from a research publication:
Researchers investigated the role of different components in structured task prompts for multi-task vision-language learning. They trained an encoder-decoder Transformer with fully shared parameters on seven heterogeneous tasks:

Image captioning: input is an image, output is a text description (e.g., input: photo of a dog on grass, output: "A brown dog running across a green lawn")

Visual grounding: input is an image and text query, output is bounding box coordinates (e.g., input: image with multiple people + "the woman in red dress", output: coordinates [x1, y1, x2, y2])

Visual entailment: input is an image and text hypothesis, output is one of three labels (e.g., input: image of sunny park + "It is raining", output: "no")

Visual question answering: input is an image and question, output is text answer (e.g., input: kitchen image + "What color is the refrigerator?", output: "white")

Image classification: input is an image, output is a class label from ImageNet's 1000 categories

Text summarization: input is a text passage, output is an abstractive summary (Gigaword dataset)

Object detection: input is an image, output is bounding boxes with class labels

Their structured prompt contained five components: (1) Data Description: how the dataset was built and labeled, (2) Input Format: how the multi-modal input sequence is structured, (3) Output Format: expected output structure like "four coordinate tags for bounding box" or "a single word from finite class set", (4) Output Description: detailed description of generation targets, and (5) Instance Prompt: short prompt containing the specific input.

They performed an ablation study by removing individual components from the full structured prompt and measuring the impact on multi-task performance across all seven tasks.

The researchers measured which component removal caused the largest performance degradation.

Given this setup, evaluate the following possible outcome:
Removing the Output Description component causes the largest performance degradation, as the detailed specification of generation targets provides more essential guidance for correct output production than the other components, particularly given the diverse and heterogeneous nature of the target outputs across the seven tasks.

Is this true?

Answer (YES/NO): NO